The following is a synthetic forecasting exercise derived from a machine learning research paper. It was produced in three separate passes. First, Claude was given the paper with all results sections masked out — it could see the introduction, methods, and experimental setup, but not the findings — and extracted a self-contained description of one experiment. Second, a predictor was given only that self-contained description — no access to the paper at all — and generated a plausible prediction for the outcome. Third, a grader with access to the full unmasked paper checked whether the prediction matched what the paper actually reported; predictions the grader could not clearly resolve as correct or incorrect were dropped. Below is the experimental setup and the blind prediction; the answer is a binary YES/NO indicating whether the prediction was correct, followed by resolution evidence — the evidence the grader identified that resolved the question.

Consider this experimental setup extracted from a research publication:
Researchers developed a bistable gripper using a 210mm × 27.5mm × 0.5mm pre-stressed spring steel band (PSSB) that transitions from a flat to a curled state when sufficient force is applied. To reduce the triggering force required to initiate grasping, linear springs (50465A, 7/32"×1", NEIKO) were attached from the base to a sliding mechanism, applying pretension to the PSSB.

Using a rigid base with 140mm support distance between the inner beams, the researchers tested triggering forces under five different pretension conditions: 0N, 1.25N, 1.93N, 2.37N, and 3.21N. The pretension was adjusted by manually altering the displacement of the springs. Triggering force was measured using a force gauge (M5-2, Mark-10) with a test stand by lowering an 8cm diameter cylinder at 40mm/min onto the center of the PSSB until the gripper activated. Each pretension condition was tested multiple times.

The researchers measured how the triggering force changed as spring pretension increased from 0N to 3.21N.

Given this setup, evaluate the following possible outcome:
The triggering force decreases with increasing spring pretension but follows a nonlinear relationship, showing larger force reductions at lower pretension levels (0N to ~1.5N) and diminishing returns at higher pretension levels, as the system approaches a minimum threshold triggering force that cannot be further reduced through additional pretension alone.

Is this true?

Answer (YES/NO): YES